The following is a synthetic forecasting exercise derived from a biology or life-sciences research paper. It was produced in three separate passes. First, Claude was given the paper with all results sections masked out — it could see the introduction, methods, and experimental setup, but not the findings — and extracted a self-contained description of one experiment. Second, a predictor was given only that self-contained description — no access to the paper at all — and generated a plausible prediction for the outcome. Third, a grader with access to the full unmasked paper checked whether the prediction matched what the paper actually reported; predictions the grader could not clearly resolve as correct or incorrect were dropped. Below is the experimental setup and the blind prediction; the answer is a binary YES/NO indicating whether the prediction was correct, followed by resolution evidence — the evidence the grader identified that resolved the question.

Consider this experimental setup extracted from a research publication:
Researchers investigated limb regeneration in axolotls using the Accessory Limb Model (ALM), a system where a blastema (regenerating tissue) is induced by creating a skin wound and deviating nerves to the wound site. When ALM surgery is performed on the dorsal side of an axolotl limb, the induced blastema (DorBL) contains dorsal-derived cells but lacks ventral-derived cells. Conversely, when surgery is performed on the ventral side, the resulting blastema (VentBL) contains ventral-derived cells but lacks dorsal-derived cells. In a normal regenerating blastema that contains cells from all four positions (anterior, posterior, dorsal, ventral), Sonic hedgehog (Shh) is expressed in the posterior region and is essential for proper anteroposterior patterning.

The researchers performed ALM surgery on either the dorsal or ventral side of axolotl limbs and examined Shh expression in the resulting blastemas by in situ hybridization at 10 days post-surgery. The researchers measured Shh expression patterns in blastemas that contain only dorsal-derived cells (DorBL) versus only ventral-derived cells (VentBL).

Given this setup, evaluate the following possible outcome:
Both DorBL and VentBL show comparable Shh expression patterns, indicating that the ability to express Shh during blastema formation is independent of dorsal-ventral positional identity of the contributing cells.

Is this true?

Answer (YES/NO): NO